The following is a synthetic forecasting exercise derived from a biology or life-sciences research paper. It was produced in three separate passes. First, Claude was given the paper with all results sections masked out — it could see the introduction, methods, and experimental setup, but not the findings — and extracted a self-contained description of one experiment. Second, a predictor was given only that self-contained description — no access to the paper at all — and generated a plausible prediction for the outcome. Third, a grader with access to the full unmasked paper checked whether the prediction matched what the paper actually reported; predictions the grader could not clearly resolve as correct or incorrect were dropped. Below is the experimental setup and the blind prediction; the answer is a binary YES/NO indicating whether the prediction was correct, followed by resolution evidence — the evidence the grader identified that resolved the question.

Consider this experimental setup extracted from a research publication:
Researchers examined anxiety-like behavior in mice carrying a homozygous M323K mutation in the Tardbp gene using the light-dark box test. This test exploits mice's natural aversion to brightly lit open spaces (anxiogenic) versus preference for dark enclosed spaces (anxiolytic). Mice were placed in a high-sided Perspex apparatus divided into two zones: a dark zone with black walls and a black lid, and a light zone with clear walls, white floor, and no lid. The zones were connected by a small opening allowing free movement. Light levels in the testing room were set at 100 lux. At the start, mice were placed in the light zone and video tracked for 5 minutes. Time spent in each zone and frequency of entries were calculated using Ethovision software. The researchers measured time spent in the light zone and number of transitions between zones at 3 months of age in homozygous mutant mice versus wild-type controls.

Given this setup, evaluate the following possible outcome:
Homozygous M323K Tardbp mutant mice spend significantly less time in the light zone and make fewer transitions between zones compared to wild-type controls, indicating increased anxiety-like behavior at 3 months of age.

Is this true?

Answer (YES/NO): NO